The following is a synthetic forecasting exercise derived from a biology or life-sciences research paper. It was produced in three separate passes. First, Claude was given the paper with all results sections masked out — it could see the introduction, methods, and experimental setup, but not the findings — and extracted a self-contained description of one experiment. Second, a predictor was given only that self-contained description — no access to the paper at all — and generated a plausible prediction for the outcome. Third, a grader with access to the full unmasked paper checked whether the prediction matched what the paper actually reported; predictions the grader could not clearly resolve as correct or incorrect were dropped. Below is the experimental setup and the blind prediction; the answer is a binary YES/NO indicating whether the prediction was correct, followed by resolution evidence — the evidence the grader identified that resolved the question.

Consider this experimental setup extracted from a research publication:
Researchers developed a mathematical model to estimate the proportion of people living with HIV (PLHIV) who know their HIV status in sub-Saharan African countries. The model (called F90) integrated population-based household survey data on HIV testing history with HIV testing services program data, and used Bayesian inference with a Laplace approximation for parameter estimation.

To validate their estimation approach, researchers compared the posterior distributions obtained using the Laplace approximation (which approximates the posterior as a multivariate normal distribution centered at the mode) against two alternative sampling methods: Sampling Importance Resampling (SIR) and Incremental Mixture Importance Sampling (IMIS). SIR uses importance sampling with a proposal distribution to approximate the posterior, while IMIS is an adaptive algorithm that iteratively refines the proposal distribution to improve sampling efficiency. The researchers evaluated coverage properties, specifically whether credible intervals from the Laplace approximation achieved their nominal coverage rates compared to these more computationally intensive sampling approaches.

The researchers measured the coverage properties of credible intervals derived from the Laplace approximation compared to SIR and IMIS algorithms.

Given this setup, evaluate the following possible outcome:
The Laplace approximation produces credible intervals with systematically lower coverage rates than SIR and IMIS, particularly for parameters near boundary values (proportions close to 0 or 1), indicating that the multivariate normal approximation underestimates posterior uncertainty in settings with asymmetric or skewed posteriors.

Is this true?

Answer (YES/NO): NO